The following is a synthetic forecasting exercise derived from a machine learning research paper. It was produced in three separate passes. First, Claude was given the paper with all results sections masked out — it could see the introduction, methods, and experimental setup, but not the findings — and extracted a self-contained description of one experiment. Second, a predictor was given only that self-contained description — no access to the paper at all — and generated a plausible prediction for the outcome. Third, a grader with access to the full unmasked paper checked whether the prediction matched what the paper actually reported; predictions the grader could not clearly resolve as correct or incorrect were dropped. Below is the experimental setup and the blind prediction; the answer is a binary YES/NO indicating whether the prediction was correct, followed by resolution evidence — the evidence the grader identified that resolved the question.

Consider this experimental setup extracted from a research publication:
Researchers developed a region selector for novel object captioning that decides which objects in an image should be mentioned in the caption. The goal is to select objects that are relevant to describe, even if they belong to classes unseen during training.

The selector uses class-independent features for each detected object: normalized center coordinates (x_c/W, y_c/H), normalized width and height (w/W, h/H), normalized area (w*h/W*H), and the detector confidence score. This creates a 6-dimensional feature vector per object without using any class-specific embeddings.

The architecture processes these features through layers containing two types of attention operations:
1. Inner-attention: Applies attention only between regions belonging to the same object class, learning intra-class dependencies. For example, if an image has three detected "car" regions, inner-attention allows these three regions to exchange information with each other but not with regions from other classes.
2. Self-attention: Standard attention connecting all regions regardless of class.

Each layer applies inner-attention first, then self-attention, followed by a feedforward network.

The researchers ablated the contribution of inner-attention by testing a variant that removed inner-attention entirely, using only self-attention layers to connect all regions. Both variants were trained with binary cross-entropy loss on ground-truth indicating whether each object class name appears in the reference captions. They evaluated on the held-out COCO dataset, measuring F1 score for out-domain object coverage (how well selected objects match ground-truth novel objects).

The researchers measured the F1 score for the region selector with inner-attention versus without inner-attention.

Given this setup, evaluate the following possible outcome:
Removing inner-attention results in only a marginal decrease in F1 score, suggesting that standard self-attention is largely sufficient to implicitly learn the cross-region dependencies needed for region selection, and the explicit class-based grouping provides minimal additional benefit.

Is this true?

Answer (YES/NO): NO